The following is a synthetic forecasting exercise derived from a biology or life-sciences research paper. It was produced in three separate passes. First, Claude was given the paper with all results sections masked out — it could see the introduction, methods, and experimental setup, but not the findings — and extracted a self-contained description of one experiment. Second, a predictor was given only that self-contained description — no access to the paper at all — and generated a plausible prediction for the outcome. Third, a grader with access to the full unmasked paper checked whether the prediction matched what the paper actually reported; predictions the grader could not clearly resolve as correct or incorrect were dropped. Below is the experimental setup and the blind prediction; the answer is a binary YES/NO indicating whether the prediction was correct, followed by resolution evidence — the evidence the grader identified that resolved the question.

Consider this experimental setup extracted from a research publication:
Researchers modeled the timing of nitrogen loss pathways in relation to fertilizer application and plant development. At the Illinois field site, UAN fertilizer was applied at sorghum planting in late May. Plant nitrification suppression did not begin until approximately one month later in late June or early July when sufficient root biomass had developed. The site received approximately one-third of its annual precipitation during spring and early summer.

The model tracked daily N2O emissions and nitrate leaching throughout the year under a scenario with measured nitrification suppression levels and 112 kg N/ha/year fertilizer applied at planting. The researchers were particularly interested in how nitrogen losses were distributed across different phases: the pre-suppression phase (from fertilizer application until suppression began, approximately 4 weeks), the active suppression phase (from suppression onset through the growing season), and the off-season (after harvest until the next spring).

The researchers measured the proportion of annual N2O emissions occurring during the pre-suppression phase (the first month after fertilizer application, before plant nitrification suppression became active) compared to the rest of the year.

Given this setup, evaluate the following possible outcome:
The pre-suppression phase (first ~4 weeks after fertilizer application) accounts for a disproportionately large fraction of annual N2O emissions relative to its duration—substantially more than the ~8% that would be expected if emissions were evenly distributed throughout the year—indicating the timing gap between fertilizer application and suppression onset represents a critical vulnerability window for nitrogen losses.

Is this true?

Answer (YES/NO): YES